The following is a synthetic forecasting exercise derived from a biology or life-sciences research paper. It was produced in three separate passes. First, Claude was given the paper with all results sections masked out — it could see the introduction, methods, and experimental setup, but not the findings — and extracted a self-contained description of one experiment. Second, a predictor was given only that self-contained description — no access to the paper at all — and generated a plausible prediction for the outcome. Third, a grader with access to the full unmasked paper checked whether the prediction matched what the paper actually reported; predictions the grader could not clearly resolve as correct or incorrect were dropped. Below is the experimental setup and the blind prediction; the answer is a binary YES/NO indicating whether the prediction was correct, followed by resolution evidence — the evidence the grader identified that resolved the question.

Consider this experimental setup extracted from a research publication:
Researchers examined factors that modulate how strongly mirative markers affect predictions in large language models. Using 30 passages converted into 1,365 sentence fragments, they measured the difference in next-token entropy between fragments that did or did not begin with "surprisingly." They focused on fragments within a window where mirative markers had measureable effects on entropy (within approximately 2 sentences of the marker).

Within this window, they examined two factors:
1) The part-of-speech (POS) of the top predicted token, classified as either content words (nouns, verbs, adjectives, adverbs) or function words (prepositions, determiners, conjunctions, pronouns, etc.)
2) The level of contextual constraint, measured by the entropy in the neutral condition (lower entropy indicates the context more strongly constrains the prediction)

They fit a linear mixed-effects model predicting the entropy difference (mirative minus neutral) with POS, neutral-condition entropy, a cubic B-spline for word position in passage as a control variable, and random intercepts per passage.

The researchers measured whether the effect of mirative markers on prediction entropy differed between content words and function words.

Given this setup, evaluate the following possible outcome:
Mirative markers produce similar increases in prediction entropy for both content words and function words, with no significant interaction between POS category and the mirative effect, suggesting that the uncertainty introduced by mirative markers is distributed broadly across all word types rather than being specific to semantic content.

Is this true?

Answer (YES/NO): YES